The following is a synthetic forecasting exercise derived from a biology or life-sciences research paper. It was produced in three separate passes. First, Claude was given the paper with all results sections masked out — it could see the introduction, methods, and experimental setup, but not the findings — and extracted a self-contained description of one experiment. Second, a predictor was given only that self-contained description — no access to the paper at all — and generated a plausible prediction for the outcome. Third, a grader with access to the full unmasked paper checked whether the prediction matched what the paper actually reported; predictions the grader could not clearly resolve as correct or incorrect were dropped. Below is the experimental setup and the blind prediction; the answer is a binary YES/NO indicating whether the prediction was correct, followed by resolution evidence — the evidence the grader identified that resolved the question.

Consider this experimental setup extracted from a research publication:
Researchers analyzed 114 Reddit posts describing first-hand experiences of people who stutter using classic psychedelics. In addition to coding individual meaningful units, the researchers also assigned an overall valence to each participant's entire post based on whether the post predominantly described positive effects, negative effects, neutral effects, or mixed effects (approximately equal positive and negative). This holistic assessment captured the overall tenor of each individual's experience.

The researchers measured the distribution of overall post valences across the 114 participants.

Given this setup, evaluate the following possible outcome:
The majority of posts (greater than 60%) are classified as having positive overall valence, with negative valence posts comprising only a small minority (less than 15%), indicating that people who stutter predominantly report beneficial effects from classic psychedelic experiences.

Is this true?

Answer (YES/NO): YES